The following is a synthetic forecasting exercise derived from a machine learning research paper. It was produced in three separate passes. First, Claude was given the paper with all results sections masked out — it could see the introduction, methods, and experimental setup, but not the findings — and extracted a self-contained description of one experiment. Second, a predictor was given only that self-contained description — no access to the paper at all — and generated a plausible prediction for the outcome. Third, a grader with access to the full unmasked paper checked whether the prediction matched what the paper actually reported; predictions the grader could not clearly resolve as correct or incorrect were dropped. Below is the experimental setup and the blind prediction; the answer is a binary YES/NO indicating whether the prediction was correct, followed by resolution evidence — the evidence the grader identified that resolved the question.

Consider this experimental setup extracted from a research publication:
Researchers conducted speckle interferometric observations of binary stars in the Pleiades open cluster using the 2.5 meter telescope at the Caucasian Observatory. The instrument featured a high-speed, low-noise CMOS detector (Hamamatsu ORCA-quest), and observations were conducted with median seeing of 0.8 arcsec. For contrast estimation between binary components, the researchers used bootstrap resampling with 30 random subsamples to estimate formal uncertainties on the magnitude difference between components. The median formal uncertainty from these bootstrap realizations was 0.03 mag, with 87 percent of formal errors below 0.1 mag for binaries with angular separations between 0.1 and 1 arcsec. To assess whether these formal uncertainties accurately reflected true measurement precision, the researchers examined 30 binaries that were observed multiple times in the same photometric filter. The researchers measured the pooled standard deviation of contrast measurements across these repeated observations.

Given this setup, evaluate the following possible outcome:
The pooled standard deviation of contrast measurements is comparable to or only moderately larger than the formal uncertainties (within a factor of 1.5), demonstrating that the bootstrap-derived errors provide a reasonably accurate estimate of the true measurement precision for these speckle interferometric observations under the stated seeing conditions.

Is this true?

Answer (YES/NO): NO